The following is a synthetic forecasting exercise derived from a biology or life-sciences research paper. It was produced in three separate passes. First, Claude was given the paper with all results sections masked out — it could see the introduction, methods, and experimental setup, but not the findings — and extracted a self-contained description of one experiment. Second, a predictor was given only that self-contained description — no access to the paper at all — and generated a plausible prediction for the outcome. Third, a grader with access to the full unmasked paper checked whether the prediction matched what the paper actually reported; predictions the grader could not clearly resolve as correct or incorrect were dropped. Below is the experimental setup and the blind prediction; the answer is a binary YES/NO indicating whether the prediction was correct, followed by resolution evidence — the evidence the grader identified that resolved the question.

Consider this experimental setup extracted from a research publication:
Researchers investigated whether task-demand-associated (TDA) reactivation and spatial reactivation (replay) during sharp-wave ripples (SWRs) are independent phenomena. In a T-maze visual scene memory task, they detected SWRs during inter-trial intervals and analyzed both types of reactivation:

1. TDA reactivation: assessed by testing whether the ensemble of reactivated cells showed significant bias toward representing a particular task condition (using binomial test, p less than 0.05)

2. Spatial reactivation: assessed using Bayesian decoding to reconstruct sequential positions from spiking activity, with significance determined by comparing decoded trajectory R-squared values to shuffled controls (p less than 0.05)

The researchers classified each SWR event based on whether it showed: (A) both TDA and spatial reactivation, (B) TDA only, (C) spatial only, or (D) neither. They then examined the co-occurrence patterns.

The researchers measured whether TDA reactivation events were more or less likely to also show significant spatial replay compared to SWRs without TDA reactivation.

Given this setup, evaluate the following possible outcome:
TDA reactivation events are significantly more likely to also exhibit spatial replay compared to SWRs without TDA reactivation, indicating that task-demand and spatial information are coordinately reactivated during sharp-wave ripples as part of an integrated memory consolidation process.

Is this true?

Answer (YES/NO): NO